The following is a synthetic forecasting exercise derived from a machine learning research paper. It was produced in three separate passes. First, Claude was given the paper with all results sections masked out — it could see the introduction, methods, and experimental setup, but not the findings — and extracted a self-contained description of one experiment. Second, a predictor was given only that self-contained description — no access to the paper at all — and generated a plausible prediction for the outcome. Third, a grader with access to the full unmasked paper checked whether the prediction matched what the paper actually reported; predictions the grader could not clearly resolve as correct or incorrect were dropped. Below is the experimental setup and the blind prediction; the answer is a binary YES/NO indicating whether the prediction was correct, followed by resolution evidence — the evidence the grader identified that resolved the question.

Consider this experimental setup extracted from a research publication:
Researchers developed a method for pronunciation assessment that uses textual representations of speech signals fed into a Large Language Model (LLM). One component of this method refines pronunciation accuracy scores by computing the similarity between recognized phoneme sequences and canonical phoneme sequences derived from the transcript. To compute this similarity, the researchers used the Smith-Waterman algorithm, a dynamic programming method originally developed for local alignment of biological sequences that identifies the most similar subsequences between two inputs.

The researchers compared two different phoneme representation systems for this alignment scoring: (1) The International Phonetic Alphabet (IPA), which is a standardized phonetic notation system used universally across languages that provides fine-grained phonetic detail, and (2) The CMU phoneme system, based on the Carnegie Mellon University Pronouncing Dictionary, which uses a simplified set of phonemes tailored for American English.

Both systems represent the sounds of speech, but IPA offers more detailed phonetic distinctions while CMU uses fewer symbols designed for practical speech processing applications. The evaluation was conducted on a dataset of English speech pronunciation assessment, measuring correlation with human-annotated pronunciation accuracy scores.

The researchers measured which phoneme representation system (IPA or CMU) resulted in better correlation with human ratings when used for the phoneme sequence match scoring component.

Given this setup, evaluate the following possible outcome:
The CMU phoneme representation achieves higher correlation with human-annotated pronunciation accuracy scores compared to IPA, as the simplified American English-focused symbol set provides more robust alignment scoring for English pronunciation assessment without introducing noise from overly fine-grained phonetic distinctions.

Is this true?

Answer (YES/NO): NO